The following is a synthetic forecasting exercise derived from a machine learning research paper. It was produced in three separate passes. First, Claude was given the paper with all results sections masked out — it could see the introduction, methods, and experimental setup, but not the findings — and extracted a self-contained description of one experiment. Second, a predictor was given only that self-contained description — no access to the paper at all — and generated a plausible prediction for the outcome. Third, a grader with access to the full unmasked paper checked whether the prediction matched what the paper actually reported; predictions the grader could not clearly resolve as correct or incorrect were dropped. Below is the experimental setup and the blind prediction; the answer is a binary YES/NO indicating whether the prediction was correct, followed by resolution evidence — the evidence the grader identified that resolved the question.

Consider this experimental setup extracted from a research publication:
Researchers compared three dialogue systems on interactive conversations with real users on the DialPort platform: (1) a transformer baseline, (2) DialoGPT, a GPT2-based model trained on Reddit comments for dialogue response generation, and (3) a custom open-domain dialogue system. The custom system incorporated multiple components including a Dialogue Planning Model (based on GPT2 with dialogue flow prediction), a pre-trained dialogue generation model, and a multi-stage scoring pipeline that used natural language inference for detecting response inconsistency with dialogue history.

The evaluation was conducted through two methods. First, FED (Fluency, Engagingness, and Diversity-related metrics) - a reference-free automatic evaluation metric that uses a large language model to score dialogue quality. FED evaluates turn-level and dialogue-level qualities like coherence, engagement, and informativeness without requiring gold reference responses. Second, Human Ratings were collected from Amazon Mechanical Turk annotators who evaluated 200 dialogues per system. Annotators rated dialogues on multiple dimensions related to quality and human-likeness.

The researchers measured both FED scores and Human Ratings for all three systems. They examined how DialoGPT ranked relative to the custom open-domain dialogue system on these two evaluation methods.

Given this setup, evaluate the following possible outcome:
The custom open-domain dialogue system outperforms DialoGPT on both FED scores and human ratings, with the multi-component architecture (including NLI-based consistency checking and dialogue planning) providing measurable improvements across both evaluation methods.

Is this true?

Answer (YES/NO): NO